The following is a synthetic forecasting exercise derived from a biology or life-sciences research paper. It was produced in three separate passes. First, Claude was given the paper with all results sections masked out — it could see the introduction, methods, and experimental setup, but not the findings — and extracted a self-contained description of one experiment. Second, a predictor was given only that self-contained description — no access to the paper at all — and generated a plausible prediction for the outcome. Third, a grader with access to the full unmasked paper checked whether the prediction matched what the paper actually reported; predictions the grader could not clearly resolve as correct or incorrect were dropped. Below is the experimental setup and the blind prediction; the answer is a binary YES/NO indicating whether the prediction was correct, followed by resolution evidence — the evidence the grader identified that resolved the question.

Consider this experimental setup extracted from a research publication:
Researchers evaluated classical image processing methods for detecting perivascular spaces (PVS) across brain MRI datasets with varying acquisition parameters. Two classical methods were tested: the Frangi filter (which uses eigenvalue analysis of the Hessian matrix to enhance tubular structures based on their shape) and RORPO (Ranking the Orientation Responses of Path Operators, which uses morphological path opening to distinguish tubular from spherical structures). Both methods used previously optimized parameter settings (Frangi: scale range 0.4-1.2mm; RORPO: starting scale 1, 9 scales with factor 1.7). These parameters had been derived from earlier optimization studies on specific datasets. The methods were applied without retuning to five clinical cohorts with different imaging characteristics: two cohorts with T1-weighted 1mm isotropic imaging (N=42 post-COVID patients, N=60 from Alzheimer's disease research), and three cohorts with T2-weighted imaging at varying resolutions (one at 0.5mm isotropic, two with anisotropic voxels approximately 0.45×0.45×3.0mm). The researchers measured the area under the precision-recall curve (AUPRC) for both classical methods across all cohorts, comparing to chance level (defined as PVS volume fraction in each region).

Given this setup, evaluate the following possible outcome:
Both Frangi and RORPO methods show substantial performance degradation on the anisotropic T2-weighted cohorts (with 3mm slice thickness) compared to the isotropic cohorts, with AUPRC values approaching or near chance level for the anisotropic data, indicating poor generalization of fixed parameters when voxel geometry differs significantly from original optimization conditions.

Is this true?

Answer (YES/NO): NO